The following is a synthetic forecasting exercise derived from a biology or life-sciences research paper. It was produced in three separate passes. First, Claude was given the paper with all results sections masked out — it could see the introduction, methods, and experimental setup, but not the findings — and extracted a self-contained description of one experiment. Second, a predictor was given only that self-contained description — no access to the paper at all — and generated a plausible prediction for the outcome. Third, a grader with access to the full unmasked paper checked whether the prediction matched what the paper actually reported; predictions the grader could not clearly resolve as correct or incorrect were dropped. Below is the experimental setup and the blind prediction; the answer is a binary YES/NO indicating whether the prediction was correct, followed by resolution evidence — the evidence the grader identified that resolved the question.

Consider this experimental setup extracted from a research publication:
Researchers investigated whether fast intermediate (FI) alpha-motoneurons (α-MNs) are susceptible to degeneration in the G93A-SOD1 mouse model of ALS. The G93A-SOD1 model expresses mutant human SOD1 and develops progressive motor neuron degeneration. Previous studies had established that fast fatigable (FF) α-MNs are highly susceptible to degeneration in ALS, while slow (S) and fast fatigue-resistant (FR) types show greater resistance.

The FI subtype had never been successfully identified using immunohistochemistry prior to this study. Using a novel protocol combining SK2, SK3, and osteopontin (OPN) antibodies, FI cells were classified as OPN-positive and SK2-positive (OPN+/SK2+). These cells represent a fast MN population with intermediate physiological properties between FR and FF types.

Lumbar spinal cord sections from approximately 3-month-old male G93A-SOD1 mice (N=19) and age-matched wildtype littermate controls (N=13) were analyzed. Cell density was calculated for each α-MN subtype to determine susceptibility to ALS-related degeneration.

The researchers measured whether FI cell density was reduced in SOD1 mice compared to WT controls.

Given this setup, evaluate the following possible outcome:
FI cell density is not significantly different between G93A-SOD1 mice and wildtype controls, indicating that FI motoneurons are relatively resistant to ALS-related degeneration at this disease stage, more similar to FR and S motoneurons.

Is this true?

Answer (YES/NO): NO